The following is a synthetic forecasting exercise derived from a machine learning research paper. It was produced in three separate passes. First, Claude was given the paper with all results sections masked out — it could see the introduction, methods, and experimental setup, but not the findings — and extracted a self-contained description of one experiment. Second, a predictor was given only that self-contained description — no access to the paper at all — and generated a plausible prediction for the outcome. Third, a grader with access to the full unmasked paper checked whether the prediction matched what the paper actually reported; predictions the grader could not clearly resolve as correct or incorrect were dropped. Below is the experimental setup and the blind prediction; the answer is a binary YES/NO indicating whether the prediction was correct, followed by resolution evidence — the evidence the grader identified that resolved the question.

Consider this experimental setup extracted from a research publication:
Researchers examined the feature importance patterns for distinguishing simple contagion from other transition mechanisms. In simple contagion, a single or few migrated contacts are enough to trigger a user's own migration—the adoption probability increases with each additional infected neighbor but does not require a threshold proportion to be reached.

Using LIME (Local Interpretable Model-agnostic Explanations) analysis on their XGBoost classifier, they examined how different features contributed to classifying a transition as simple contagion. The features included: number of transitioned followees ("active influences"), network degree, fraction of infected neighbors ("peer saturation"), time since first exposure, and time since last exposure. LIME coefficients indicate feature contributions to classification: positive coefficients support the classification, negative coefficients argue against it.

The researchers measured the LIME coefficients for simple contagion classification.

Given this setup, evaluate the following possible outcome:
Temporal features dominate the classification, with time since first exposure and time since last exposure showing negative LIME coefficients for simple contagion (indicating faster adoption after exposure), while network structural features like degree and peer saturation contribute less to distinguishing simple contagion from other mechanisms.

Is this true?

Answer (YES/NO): NO